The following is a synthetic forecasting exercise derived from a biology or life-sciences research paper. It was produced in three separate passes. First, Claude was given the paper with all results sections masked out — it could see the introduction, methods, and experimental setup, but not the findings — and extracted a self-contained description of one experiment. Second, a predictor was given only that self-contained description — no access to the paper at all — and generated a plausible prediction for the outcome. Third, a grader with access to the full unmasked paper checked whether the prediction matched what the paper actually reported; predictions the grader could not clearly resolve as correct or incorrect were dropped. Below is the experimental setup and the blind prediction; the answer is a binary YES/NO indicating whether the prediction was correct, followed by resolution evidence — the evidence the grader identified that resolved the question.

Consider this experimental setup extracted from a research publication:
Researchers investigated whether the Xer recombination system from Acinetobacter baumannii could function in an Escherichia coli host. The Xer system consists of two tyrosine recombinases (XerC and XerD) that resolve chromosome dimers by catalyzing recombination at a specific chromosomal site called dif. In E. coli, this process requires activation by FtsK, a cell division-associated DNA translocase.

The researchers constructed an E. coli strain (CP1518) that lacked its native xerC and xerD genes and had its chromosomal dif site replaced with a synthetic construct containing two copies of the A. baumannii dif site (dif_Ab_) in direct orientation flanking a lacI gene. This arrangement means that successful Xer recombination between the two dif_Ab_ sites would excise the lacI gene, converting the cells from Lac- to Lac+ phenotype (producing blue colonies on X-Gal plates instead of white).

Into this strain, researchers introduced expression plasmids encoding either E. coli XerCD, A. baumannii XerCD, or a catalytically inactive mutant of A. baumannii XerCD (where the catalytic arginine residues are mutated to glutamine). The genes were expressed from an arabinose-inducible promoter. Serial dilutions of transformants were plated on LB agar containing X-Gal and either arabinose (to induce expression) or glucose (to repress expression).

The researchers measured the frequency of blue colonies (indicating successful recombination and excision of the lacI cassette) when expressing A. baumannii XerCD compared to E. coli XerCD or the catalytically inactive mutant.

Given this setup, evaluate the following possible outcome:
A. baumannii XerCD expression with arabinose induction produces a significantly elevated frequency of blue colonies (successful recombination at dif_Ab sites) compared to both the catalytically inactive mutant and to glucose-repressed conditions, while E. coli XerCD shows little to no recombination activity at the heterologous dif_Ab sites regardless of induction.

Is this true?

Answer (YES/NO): NO